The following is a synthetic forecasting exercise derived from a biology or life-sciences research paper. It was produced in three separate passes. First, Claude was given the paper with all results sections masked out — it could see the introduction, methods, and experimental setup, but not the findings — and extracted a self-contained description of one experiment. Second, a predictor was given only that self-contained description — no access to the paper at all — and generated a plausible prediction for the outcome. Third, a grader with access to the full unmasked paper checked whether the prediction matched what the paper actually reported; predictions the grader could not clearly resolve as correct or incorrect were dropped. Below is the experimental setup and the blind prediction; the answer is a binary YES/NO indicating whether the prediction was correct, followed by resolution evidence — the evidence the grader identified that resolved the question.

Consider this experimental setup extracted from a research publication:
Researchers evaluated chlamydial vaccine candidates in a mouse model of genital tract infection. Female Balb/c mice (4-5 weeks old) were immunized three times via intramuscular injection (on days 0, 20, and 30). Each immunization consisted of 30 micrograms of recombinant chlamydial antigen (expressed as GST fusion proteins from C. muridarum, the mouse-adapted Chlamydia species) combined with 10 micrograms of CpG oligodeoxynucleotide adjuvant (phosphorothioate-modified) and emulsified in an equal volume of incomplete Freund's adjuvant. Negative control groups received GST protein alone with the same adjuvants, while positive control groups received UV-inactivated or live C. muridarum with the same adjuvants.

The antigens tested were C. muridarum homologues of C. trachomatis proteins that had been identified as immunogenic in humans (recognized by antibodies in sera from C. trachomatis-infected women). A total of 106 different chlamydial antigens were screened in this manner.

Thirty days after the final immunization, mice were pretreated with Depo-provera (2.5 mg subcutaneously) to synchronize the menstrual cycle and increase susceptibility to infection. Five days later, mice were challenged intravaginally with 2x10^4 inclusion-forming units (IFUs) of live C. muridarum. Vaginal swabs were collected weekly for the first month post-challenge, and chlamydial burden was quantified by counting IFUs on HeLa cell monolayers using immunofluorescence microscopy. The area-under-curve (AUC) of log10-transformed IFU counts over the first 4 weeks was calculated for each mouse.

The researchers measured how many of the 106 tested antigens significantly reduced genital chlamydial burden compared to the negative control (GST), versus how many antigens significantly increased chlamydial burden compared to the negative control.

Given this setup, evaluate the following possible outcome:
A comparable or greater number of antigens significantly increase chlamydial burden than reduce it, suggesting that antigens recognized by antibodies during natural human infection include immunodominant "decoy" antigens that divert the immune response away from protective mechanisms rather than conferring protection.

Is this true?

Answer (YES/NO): YES